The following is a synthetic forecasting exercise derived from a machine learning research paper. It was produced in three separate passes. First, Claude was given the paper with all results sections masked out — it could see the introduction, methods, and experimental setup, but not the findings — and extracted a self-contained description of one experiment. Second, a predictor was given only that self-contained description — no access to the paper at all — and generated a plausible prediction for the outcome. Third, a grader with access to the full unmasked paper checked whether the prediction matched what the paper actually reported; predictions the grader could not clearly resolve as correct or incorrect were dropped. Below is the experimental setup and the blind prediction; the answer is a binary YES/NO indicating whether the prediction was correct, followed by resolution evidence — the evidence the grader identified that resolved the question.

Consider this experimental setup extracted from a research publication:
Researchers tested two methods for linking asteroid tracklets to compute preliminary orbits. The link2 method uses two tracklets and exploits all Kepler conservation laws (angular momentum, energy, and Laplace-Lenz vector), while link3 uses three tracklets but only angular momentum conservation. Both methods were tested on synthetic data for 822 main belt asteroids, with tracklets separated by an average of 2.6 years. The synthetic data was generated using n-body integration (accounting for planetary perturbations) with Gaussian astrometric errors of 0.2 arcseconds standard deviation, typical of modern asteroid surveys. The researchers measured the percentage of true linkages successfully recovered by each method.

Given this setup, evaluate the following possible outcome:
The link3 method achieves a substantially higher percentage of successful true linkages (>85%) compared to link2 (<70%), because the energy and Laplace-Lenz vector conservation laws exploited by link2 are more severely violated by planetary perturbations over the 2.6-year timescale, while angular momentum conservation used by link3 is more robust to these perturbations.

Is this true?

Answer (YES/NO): NO